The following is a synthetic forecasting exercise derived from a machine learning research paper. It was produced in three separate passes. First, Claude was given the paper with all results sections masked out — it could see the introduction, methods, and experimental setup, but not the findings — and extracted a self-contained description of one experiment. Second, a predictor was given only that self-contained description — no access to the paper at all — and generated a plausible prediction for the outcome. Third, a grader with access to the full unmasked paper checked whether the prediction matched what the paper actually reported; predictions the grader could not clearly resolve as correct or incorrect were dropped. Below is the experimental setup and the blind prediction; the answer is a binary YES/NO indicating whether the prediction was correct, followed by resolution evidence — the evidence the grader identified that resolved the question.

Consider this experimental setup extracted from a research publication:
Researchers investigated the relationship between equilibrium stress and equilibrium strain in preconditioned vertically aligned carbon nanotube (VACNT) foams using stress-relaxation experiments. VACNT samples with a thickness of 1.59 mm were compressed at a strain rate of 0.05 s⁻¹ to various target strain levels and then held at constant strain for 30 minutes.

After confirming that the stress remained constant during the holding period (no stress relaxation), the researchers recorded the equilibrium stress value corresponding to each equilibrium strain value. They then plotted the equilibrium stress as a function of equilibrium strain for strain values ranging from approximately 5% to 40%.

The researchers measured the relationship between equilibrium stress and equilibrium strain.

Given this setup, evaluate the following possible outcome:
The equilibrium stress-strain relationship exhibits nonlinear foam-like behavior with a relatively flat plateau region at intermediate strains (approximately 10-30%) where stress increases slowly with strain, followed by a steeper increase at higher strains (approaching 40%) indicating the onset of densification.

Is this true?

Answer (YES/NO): NO